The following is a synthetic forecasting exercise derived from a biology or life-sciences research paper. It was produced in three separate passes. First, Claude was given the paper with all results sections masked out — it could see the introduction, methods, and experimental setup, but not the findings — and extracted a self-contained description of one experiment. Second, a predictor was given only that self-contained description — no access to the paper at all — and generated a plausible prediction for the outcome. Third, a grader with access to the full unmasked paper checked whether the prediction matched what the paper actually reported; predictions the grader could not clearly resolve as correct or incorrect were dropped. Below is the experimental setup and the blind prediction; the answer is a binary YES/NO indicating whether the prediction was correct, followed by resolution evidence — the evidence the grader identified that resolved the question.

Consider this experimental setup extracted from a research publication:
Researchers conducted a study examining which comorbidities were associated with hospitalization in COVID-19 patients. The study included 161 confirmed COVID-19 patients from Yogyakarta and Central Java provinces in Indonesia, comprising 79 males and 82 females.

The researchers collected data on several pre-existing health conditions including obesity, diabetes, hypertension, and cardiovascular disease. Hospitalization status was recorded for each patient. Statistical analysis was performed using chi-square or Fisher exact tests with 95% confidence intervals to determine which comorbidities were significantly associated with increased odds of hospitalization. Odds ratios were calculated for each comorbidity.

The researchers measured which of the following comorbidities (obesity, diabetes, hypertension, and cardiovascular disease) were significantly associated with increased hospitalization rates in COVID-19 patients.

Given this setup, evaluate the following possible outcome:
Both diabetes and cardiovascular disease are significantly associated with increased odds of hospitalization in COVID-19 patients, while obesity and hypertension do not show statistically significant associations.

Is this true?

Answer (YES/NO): NO